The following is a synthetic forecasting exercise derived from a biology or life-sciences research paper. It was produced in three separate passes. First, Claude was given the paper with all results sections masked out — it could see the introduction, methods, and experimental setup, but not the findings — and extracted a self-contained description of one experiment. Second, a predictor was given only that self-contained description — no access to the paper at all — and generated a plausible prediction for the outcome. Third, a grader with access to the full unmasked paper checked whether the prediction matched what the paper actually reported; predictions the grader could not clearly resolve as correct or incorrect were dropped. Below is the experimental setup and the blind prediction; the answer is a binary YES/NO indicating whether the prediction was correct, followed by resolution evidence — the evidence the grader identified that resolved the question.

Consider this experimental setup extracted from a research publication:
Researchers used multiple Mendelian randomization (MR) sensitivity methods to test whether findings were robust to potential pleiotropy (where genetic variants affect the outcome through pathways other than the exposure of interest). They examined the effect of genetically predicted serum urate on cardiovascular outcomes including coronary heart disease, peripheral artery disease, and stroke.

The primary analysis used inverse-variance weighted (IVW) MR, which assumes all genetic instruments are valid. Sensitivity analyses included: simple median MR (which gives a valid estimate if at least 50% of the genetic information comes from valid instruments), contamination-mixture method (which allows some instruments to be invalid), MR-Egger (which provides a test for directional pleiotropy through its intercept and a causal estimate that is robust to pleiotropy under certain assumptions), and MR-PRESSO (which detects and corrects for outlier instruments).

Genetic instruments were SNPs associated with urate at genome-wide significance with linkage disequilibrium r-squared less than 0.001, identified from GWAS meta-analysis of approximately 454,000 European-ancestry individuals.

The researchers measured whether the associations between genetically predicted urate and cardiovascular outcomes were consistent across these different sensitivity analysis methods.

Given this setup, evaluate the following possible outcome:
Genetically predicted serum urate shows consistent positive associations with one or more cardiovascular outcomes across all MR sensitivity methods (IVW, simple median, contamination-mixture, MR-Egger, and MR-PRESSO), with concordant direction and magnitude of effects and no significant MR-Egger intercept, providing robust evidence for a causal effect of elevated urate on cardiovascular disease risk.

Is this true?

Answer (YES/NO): NO